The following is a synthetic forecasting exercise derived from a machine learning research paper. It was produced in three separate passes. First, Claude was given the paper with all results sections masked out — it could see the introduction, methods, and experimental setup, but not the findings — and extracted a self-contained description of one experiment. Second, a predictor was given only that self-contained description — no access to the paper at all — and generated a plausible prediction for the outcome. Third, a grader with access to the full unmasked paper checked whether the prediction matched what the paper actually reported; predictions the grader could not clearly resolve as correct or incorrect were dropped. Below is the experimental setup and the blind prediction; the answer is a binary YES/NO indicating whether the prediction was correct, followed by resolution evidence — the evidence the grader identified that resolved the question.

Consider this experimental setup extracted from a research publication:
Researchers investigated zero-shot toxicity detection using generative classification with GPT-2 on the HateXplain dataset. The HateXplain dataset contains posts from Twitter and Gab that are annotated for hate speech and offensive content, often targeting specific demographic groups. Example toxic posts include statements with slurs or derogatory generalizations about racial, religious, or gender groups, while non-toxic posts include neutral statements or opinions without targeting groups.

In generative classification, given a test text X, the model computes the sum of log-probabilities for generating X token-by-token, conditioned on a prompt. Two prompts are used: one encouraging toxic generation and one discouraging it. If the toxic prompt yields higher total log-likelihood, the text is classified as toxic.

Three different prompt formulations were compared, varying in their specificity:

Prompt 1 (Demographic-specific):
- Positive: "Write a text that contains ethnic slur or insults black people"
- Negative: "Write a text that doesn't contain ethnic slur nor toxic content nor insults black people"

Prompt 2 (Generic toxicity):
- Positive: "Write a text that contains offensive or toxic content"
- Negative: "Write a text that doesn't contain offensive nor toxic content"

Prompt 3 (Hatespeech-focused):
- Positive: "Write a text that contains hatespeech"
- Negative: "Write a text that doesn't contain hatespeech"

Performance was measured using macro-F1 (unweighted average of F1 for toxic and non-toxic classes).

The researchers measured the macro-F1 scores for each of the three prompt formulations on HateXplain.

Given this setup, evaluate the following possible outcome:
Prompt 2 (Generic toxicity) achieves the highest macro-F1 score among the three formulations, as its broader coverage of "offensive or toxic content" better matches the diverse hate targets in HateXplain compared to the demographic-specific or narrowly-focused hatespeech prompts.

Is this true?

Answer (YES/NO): NO